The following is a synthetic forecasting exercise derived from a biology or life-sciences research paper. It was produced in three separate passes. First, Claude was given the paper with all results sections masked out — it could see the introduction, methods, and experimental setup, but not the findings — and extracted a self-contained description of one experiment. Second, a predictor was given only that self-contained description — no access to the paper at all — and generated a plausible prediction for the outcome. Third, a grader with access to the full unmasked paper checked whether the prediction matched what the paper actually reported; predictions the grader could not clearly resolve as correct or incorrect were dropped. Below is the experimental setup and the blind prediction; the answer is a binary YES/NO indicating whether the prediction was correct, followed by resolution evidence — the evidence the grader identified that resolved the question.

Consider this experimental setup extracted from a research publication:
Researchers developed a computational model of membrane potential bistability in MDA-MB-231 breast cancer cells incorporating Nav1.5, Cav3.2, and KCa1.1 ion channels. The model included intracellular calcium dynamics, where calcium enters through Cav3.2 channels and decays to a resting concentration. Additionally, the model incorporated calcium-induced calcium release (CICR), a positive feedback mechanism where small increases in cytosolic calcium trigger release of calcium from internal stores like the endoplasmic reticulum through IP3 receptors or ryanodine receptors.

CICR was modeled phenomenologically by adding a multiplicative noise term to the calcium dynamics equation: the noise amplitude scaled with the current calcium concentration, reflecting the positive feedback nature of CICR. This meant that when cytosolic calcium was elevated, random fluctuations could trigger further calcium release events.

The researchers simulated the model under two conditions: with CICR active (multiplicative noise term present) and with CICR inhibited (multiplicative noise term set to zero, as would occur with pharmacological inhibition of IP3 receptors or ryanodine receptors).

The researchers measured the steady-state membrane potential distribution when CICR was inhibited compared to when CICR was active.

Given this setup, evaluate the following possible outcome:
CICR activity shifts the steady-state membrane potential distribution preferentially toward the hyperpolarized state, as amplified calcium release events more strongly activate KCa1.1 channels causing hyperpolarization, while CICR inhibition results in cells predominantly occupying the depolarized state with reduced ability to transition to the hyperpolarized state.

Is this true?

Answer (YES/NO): NO